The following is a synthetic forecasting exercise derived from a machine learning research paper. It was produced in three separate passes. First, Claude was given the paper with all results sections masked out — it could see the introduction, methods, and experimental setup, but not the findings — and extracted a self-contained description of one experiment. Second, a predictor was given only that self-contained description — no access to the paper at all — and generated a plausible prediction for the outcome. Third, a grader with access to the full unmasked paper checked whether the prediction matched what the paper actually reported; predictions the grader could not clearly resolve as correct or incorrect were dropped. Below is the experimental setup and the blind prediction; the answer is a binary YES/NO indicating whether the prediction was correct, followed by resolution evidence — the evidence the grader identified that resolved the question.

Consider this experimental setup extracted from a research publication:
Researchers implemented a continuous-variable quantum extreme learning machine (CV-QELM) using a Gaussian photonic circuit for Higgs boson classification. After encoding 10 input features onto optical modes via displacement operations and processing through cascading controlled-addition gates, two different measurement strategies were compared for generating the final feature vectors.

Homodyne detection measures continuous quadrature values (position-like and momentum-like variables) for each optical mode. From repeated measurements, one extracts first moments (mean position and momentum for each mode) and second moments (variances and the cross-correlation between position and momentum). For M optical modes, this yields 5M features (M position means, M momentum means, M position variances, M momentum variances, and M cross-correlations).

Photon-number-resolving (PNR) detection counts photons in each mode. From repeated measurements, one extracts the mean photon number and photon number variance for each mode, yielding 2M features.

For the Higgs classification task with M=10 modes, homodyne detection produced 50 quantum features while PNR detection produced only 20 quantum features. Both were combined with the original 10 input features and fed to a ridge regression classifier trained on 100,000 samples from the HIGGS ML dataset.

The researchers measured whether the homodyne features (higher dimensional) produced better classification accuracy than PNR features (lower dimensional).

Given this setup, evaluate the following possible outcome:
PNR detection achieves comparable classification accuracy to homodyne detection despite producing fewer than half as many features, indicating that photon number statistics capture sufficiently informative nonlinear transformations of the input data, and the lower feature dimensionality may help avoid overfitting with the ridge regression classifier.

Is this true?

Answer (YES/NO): YES